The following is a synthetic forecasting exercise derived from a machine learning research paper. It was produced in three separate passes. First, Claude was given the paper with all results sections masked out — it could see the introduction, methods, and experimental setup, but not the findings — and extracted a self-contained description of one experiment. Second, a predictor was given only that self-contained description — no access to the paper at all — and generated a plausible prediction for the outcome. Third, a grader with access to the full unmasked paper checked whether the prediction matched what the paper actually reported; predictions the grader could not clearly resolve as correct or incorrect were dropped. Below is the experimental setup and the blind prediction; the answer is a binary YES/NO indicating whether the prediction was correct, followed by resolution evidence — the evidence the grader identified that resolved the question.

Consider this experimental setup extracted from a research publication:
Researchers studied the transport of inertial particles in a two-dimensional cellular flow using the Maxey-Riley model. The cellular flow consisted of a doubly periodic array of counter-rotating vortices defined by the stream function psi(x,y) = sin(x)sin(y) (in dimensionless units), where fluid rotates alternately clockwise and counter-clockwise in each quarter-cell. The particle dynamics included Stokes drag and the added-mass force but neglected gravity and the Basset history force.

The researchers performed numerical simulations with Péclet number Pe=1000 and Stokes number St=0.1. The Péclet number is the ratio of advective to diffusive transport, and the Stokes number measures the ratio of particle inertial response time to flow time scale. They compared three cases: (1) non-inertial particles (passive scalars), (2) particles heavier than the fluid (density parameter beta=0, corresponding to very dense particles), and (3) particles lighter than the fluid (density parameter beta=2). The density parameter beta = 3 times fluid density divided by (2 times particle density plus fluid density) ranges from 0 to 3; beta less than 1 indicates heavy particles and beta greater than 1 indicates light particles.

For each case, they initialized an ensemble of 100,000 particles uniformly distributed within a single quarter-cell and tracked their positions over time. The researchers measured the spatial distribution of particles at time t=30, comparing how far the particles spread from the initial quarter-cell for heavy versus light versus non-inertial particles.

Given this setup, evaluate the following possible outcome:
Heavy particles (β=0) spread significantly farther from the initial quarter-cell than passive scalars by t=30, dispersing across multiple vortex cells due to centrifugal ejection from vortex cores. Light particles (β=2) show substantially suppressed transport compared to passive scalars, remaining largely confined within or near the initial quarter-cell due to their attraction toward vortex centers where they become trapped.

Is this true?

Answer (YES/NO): YES